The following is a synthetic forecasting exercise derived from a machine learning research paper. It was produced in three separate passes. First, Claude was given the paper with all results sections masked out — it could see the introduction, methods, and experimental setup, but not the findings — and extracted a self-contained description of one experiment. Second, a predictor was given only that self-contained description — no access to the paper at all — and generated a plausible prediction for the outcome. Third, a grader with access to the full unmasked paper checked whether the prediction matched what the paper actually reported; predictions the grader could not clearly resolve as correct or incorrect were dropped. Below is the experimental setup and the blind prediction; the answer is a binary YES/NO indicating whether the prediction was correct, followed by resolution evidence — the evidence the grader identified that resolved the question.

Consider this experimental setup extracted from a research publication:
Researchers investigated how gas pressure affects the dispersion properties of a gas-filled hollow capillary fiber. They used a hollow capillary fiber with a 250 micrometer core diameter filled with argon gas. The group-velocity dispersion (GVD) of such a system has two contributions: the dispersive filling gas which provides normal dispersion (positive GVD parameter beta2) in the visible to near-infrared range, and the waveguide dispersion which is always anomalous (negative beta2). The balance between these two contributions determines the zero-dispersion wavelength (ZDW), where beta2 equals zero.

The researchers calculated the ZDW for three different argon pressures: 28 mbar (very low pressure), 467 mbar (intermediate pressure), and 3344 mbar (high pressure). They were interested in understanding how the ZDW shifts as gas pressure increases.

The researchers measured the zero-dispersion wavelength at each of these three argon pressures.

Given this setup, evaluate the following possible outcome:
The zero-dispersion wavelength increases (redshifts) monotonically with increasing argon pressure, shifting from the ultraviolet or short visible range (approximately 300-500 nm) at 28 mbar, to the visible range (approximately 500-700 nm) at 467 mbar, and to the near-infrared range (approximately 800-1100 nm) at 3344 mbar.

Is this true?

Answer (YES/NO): NO